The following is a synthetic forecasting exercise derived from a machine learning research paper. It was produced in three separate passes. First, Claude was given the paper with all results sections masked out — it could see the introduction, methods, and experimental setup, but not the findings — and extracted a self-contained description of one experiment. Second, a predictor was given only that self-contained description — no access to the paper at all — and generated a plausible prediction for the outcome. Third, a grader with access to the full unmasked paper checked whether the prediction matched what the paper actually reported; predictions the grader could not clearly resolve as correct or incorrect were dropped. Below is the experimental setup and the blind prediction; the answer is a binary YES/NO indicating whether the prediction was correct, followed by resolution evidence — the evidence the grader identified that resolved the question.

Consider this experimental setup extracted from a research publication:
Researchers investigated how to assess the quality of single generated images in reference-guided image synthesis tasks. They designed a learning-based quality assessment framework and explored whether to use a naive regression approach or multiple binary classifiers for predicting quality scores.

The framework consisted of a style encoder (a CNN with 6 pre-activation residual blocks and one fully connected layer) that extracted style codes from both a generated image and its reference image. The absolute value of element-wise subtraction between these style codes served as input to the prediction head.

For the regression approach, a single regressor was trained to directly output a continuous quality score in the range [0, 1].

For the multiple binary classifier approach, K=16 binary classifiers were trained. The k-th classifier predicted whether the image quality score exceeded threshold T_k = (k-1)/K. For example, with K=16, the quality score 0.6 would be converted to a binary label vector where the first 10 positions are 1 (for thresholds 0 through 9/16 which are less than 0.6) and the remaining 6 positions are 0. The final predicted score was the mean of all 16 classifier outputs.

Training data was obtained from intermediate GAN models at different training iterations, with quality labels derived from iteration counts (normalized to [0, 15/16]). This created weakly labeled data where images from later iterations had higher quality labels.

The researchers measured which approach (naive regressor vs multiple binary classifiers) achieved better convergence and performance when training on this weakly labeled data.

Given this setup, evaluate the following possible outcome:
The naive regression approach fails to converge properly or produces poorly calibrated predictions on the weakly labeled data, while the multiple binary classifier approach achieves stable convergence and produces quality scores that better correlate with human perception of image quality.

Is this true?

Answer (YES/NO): YES